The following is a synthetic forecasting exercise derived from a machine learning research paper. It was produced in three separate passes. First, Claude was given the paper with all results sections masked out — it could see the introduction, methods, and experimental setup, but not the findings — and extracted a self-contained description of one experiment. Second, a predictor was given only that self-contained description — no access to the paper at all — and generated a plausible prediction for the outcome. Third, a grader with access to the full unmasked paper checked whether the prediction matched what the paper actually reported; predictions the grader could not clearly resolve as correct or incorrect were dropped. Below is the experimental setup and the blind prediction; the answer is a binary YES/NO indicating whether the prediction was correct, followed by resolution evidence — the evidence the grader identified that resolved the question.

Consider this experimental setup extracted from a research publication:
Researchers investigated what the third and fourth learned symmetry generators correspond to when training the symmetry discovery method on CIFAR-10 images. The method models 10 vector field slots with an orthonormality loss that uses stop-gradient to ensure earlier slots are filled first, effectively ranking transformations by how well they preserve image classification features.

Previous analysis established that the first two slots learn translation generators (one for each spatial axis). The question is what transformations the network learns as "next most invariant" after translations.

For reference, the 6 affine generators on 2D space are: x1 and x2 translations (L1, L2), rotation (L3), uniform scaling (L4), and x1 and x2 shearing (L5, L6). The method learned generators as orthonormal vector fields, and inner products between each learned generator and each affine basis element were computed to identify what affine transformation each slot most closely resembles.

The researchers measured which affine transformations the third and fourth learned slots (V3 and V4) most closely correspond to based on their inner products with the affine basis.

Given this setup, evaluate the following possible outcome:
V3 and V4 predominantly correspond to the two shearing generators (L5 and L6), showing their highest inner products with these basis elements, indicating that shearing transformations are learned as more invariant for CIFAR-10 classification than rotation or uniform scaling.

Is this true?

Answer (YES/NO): NO